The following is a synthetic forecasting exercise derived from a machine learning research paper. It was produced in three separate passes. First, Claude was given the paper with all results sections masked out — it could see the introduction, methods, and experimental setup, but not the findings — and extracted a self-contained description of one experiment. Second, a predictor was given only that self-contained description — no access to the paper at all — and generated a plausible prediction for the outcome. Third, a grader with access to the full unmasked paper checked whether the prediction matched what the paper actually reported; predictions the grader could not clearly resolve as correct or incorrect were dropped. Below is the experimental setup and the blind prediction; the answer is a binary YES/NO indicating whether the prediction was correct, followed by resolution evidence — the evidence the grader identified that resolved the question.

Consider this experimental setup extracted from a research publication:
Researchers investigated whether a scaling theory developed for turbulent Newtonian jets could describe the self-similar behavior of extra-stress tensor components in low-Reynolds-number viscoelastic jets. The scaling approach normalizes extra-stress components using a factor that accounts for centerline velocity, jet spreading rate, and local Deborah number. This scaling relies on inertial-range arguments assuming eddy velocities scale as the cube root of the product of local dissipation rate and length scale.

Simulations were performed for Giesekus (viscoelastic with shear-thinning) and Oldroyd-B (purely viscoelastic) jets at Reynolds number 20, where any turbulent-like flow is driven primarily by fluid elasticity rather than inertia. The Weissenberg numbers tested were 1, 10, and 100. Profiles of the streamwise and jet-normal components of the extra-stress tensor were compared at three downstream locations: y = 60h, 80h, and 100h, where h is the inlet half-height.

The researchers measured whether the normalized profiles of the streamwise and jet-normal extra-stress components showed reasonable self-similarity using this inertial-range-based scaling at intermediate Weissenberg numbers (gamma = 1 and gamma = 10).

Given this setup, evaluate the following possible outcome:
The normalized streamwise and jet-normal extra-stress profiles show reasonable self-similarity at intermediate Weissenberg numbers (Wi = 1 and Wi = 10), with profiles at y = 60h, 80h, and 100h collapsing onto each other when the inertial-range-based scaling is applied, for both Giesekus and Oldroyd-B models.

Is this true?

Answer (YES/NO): YES